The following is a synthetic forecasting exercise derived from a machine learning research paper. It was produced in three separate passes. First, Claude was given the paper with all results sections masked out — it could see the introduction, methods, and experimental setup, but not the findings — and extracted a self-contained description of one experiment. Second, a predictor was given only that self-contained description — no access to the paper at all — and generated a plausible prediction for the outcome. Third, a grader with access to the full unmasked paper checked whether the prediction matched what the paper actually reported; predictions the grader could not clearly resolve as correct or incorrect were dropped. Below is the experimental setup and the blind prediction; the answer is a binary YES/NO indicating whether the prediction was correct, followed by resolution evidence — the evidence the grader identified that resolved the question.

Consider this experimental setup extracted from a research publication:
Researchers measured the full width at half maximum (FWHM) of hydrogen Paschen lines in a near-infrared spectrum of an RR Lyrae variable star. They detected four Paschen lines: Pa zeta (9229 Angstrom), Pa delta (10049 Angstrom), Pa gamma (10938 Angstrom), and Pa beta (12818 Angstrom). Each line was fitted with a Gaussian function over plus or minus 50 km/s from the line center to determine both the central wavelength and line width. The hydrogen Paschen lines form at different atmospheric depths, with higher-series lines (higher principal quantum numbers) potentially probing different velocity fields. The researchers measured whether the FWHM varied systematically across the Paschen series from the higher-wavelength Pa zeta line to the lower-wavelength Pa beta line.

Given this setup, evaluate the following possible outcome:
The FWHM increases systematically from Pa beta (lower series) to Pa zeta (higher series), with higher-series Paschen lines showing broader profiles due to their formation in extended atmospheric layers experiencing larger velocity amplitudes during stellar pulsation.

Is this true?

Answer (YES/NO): NO